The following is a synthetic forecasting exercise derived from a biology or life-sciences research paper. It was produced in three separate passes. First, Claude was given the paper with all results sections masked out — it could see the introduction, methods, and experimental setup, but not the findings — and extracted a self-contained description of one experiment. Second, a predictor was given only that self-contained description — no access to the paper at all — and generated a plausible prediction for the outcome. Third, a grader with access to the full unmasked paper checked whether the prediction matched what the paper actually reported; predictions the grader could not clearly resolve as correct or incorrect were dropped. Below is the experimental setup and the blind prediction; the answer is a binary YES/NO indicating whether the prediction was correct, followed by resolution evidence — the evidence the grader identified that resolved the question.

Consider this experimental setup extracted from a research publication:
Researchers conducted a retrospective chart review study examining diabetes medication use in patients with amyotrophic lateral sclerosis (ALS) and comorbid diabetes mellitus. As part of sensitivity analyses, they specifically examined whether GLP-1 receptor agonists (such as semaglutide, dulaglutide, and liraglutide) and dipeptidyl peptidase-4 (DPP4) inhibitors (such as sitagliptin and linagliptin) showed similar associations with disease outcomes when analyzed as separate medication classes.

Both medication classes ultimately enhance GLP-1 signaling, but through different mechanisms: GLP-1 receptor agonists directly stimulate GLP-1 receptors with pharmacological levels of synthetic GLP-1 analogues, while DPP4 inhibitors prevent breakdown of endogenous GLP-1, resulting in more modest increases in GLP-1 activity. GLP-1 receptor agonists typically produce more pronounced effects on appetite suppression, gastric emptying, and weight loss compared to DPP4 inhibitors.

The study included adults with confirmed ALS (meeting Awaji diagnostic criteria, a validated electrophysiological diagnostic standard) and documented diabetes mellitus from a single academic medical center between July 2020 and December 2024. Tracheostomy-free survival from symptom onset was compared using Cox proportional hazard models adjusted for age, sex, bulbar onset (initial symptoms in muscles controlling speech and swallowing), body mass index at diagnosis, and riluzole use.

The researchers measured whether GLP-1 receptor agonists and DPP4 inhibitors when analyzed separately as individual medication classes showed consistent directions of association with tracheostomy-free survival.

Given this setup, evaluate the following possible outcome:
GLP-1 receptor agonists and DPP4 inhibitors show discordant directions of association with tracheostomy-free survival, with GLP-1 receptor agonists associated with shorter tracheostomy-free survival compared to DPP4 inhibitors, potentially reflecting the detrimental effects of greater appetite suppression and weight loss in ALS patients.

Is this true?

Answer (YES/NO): NO